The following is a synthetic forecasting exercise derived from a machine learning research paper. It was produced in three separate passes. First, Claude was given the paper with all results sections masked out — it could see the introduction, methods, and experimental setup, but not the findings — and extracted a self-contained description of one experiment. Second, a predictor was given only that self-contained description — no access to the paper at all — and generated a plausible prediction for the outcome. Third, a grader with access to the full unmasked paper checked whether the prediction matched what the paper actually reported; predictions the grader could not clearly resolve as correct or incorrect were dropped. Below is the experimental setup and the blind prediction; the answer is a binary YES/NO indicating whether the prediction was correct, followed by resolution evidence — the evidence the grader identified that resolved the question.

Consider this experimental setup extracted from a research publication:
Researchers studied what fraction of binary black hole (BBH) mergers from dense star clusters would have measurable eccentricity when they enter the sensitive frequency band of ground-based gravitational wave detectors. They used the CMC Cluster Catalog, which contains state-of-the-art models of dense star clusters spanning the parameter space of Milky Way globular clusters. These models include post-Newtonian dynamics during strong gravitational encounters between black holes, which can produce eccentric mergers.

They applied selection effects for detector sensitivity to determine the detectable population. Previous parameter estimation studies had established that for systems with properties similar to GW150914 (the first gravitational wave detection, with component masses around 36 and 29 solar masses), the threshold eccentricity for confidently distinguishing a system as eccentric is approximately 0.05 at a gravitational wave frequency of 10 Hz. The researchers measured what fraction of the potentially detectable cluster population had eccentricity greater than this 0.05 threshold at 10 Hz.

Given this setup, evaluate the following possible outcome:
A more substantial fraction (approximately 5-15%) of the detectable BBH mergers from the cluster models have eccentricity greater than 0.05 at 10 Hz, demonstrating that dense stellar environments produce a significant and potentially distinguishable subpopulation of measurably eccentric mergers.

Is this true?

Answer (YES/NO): YES